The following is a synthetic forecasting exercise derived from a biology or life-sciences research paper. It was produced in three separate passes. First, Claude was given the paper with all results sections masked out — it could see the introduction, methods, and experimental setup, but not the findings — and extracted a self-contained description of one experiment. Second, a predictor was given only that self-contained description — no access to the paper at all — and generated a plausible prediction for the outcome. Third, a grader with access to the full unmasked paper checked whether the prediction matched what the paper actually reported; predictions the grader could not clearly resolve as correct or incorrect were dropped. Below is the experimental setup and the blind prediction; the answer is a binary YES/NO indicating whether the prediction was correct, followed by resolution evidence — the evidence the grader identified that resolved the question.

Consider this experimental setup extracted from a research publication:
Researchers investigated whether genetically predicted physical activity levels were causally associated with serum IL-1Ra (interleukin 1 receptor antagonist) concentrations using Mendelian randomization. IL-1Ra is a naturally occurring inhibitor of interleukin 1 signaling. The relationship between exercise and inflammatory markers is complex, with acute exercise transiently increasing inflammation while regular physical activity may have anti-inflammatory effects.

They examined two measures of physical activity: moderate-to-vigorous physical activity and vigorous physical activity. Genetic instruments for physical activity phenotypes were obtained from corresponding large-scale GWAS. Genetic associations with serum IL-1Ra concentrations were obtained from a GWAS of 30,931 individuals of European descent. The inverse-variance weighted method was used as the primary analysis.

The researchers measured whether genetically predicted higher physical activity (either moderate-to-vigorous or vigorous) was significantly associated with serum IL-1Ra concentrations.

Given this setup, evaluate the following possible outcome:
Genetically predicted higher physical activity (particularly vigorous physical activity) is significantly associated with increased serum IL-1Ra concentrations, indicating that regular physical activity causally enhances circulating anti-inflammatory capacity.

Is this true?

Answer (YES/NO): YES